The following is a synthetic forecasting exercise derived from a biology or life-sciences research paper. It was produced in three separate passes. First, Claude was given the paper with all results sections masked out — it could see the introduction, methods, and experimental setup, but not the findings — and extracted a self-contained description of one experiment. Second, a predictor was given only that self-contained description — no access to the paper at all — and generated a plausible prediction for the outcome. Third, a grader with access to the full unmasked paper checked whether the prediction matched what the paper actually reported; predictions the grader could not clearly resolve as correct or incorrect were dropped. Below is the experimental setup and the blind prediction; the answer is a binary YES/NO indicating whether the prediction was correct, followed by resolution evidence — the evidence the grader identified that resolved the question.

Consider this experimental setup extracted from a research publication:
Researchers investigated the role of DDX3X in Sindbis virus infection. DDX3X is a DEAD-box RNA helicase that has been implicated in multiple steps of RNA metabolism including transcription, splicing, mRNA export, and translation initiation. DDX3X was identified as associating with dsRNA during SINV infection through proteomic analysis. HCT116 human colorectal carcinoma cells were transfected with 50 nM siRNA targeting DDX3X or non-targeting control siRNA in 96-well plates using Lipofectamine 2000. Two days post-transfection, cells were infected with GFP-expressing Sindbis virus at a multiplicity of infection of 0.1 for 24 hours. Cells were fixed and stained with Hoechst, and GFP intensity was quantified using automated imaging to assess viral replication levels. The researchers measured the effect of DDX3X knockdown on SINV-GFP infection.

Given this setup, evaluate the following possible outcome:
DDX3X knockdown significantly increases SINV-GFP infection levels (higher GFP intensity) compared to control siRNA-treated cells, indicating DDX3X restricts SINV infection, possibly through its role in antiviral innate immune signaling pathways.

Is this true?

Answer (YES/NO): NO